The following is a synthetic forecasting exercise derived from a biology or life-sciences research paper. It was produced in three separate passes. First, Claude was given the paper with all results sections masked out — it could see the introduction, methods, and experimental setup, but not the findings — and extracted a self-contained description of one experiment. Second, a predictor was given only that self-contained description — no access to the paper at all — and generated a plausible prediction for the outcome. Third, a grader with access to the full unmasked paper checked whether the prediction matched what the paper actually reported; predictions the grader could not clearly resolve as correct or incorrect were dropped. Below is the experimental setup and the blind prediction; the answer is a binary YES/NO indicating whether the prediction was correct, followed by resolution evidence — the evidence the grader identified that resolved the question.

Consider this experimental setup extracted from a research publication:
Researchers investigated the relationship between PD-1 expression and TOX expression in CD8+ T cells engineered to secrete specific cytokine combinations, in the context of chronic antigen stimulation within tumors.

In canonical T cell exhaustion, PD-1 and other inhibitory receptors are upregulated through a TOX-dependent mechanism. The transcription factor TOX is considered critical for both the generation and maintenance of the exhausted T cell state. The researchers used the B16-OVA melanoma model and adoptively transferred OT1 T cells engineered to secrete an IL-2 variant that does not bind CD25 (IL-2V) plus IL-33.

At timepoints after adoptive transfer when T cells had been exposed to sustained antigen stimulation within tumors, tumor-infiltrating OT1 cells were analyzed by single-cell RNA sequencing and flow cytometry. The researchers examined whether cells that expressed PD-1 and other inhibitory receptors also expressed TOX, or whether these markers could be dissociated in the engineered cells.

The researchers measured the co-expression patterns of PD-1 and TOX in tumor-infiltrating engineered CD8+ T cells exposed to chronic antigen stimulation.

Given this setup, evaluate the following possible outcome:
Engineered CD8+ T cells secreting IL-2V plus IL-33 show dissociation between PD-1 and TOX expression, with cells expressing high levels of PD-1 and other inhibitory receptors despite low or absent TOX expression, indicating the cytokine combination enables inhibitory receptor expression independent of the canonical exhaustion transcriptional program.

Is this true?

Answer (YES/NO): YES